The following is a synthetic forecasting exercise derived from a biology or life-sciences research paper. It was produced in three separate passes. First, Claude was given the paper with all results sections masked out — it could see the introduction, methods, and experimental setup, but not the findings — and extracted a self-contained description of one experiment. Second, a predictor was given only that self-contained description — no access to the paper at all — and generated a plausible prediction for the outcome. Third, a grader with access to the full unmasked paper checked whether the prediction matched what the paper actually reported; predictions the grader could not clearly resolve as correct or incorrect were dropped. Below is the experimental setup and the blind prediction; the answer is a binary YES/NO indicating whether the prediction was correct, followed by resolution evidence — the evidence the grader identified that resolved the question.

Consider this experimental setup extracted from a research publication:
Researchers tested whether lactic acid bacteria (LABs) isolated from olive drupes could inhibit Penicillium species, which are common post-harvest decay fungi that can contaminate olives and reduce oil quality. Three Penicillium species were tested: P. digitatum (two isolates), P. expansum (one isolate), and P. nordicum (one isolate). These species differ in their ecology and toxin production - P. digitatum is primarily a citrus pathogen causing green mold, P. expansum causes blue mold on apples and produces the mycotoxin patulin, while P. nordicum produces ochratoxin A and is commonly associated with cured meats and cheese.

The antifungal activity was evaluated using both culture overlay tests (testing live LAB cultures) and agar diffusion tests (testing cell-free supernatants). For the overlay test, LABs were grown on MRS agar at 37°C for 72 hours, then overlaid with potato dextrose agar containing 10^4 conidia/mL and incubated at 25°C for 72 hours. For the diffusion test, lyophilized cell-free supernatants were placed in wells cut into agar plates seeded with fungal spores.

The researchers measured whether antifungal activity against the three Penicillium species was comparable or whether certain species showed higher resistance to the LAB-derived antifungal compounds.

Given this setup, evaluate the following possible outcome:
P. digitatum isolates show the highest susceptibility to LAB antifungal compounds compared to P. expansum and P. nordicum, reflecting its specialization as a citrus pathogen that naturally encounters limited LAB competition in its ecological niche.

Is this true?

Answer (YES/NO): NO